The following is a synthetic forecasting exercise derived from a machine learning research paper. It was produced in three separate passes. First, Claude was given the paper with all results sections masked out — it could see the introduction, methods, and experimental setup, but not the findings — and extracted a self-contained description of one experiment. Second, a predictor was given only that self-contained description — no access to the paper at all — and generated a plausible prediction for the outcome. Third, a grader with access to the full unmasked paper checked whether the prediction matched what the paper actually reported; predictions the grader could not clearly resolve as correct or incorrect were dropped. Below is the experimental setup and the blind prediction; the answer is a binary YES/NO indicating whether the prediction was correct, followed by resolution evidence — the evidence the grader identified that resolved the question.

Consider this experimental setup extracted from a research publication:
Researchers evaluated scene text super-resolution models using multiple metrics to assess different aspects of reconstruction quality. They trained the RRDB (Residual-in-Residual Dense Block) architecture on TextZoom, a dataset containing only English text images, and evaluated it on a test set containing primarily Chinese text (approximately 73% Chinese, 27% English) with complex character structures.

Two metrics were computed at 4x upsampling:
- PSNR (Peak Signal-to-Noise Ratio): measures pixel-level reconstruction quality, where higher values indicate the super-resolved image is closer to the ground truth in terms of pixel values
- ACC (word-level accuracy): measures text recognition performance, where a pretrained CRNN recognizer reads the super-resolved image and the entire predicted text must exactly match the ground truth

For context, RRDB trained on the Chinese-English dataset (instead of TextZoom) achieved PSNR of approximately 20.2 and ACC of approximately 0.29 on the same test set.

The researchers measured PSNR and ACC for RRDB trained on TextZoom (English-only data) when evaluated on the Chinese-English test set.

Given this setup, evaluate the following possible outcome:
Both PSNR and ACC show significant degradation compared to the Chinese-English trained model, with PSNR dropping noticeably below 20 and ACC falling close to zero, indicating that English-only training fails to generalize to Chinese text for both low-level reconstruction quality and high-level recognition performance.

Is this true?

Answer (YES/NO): NO